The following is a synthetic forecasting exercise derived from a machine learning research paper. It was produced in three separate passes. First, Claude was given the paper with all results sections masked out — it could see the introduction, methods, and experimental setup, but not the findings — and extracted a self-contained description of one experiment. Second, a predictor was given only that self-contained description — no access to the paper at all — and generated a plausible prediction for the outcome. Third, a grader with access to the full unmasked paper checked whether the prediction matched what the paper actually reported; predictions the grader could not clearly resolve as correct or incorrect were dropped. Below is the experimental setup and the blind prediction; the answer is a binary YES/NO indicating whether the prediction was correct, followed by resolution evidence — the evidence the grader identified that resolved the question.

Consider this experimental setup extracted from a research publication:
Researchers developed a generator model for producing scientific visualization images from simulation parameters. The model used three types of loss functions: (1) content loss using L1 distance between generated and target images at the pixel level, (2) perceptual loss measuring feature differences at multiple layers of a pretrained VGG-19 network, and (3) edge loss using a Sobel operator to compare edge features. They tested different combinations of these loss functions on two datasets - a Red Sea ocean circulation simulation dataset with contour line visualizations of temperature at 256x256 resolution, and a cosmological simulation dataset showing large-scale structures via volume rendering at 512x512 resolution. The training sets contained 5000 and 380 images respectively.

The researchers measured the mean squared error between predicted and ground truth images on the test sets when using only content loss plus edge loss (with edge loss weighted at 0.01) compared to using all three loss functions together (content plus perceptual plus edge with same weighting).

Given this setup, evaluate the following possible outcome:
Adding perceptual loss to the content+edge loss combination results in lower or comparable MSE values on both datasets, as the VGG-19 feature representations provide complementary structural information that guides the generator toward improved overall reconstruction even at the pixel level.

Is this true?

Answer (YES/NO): YES